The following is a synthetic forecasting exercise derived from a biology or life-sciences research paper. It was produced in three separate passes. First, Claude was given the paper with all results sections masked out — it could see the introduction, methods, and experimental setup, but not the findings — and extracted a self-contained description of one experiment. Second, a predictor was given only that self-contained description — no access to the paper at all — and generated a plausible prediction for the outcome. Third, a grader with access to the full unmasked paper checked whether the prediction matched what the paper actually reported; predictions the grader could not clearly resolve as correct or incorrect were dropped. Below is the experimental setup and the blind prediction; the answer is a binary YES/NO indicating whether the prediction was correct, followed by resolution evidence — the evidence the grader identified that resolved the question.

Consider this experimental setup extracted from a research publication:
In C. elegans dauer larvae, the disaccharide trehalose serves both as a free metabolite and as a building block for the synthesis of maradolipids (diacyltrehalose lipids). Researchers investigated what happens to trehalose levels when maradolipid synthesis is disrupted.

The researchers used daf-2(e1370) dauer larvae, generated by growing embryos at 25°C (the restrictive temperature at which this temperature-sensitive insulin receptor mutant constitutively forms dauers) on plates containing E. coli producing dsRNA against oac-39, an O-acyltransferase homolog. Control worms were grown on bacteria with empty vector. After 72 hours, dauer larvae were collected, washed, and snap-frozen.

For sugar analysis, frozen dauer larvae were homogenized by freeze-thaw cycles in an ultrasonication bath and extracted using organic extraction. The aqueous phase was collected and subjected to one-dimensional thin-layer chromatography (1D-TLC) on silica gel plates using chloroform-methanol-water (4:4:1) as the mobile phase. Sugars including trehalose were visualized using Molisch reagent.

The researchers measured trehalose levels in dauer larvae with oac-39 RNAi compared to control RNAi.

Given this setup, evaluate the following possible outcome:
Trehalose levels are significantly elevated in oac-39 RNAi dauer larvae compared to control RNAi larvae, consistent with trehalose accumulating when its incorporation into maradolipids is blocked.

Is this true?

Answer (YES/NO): NO